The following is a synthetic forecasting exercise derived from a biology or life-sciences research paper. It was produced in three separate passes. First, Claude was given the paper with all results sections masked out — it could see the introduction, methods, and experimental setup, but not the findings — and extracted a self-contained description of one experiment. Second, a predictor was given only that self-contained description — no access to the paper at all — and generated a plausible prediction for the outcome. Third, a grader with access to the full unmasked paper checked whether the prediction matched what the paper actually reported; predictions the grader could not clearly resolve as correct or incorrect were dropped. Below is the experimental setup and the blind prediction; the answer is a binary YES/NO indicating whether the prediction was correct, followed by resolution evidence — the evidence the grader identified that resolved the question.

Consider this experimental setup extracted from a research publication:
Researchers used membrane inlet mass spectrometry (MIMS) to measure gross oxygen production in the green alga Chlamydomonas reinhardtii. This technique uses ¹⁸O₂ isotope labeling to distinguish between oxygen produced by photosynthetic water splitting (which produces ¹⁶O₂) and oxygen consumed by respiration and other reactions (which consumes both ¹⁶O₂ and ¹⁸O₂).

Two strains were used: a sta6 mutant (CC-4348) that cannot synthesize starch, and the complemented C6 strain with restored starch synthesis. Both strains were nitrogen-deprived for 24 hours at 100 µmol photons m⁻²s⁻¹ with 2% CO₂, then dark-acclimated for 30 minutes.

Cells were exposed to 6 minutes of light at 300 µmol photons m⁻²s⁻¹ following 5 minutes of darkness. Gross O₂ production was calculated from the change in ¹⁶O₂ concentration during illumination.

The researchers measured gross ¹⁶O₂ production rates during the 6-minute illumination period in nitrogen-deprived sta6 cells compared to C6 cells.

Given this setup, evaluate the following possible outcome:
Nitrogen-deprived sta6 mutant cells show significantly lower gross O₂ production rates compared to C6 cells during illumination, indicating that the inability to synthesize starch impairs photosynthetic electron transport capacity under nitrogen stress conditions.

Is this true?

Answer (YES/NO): YES